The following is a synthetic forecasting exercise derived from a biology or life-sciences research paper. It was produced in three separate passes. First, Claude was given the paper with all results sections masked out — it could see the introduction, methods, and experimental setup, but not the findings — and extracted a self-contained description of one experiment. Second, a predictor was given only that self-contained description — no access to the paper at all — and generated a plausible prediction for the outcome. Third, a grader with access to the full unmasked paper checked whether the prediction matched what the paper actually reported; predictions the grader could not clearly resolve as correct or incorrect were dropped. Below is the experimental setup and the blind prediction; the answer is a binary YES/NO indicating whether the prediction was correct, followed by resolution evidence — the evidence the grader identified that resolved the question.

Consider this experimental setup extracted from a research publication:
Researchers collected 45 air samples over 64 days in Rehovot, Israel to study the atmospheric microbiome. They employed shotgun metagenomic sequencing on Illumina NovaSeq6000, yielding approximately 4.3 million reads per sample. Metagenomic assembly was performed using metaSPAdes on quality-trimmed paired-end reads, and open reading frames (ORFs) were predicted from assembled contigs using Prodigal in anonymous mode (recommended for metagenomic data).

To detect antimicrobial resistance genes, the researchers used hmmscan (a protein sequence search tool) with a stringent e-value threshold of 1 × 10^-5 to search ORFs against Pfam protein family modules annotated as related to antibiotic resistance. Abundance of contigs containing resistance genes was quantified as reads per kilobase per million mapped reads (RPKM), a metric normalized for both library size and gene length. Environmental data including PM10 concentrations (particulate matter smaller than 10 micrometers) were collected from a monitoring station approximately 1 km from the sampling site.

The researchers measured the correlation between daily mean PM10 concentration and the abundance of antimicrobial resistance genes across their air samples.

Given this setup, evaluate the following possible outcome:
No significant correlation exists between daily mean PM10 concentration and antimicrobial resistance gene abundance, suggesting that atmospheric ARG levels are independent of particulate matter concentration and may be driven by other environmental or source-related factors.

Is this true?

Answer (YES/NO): NO